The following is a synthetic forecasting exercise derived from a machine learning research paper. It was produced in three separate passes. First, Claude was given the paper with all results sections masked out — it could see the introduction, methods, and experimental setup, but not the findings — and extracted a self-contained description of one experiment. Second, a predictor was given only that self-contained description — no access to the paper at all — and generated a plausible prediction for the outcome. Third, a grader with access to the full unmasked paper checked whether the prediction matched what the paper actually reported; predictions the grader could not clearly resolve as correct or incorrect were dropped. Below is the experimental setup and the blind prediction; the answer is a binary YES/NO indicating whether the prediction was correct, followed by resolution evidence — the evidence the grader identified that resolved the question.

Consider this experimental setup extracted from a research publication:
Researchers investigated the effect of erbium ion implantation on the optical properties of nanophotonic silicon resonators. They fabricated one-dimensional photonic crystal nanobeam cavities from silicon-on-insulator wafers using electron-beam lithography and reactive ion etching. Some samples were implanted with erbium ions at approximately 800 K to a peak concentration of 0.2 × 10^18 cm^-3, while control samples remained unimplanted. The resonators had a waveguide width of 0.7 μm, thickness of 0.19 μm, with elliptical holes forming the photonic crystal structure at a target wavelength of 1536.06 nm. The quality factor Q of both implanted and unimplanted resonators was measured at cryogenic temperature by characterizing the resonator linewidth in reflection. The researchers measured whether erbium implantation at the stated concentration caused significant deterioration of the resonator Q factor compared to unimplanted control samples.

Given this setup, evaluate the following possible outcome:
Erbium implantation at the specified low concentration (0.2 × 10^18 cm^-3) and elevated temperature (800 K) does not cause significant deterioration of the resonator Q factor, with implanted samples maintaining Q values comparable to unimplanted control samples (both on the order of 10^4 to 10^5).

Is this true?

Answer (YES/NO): YES